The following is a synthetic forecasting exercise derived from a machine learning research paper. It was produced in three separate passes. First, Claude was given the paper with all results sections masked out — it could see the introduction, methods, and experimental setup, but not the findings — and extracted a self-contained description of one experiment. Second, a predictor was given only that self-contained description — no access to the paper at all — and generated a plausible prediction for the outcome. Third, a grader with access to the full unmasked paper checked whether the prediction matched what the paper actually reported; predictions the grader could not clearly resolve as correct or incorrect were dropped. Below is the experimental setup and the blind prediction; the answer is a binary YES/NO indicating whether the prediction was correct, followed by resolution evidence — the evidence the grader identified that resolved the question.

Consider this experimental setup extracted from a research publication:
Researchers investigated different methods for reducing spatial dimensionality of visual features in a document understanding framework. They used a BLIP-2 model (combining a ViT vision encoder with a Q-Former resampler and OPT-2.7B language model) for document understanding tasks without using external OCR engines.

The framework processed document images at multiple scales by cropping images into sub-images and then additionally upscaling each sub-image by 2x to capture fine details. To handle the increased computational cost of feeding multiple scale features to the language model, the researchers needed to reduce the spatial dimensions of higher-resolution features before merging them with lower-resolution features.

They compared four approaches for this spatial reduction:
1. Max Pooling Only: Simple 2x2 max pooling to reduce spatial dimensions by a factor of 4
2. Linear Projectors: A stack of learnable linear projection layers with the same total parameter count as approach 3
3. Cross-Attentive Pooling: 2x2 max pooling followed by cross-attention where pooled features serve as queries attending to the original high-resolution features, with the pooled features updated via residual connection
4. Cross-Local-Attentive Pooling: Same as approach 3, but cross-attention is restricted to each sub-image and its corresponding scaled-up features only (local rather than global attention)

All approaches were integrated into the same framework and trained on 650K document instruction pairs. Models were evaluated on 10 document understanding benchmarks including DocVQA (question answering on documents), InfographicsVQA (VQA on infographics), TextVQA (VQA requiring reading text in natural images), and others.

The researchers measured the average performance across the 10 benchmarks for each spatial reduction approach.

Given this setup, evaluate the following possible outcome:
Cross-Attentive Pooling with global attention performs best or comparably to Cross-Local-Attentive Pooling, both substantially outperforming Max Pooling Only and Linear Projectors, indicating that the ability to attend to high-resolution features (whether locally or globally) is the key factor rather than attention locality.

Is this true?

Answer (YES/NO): NO